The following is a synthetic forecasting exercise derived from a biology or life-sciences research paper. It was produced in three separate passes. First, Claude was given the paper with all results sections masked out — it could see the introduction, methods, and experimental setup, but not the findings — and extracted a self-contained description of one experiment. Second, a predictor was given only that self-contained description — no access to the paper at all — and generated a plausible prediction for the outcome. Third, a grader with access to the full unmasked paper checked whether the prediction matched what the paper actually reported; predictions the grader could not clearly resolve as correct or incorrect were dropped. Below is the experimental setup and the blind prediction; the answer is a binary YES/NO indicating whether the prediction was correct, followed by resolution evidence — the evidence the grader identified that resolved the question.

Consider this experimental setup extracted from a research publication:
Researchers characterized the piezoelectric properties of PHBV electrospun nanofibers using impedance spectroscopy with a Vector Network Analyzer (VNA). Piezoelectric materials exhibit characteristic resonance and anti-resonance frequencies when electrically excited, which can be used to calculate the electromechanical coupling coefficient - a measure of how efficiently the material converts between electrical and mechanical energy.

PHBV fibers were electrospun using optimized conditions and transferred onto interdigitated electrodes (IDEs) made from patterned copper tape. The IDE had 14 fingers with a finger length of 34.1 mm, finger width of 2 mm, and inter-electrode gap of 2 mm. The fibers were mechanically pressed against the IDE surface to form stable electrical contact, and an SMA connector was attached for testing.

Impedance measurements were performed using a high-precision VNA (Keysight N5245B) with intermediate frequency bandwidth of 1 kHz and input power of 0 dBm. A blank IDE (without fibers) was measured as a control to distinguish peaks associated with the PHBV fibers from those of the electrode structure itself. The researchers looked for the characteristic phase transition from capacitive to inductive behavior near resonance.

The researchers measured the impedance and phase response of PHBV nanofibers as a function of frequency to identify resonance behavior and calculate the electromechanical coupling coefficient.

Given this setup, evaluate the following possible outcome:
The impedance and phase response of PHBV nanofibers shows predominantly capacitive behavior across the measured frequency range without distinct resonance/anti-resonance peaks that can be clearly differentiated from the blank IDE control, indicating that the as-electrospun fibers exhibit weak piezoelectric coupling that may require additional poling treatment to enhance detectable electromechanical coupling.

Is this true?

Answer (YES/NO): NO